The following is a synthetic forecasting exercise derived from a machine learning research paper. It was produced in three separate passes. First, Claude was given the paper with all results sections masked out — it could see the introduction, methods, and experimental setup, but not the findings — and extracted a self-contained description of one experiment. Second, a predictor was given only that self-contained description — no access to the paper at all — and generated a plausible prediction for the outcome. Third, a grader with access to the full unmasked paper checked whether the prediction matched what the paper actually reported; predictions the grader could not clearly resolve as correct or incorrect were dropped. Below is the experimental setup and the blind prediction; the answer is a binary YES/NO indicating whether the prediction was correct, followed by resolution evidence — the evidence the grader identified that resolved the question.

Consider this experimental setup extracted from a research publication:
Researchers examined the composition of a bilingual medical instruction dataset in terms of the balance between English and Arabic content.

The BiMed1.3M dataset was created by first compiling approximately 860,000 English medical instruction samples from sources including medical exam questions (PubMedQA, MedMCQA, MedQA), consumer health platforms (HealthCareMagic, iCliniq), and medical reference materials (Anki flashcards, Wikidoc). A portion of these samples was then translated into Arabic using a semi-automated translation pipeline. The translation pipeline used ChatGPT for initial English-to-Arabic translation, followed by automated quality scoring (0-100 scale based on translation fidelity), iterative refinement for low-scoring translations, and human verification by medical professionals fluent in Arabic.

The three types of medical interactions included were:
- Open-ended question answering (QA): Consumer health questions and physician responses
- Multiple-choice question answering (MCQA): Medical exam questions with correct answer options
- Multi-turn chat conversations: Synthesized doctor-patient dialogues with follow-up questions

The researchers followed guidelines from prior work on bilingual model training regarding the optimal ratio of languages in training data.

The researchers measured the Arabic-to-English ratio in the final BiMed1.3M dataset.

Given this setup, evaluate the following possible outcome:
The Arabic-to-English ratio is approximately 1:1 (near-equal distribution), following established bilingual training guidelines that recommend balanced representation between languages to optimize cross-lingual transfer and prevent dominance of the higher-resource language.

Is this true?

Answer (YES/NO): NO